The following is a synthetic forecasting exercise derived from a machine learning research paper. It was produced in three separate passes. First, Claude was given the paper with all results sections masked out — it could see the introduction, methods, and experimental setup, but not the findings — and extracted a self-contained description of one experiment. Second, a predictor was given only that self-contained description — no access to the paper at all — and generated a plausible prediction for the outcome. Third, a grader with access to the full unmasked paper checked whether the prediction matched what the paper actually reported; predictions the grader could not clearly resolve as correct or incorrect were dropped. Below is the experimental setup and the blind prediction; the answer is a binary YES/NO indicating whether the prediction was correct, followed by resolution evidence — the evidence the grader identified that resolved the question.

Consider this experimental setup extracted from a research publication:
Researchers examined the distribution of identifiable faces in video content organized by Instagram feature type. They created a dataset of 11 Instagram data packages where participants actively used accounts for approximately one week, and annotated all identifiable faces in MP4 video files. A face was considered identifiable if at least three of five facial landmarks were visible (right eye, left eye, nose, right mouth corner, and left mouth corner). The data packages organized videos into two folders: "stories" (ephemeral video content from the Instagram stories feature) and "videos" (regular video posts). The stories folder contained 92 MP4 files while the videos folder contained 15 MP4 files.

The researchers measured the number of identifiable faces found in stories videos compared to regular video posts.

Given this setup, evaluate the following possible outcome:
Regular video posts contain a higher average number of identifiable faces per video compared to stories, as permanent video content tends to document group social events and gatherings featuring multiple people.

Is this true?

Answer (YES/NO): YES